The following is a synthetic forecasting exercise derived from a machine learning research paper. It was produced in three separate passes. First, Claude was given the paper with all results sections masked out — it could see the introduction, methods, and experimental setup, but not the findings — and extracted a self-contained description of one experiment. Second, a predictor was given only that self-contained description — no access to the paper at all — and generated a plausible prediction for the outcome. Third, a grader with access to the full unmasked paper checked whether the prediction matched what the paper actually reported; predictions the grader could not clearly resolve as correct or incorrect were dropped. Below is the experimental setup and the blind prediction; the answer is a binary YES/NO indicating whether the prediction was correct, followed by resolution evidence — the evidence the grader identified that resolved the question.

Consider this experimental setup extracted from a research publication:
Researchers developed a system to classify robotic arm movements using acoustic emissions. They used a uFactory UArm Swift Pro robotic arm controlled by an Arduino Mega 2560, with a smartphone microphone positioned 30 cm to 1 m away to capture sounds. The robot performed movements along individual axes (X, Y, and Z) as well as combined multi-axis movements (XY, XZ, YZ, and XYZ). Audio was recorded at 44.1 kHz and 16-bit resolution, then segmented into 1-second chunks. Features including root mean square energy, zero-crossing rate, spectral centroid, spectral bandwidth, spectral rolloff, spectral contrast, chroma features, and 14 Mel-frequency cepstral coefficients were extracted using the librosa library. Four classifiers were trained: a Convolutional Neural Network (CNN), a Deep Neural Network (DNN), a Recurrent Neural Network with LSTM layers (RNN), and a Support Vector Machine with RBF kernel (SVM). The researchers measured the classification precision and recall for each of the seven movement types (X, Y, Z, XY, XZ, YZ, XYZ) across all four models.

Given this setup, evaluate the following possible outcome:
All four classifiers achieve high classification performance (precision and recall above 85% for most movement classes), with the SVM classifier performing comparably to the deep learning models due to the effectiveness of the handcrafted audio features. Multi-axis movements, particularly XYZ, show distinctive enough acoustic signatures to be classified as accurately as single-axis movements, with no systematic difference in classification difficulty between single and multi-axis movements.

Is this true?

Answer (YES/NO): NO